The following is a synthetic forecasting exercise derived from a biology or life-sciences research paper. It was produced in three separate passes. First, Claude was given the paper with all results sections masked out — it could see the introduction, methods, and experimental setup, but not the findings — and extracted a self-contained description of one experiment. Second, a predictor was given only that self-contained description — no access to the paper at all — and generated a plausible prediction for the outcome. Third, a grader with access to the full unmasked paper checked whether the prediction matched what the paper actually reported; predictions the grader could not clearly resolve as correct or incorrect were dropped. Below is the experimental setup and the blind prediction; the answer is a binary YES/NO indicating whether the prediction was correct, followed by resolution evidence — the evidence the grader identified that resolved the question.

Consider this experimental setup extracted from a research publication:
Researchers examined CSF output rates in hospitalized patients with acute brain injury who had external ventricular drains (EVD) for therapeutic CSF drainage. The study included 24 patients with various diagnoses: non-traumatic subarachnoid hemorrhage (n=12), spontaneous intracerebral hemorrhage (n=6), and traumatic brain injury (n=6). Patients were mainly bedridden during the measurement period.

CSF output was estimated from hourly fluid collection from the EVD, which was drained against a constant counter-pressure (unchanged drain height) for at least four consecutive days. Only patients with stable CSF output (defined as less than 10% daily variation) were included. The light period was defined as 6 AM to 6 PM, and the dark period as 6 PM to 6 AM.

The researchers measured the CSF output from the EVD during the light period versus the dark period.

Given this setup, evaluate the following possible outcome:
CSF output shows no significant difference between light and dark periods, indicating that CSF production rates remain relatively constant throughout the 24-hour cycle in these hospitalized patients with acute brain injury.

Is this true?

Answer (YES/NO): NO